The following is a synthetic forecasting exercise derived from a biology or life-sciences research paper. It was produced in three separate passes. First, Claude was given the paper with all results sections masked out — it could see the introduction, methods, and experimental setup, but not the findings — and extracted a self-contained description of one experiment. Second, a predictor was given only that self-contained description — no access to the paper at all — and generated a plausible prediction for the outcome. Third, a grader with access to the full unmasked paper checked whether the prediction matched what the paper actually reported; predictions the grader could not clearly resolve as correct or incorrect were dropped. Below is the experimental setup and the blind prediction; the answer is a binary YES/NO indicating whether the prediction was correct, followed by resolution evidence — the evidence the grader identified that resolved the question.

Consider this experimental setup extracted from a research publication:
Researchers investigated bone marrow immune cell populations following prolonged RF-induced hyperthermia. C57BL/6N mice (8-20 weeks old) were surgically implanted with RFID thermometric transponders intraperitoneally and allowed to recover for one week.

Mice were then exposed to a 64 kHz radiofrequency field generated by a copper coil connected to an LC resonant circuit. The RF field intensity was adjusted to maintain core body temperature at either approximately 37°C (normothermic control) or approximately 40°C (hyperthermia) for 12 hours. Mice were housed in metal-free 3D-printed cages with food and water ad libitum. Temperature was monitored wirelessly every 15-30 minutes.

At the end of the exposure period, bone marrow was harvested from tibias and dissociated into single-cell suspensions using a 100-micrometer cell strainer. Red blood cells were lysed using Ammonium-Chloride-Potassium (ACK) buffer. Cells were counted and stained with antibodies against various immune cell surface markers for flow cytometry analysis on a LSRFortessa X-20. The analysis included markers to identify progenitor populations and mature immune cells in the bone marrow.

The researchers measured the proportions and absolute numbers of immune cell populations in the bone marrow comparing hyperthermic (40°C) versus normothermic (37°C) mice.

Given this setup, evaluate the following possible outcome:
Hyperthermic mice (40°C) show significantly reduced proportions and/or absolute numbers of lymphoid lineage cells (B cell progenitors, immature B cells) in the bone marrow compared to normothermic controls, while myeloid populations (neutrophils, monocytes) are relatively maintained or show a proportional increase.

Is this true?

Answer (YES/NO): NO